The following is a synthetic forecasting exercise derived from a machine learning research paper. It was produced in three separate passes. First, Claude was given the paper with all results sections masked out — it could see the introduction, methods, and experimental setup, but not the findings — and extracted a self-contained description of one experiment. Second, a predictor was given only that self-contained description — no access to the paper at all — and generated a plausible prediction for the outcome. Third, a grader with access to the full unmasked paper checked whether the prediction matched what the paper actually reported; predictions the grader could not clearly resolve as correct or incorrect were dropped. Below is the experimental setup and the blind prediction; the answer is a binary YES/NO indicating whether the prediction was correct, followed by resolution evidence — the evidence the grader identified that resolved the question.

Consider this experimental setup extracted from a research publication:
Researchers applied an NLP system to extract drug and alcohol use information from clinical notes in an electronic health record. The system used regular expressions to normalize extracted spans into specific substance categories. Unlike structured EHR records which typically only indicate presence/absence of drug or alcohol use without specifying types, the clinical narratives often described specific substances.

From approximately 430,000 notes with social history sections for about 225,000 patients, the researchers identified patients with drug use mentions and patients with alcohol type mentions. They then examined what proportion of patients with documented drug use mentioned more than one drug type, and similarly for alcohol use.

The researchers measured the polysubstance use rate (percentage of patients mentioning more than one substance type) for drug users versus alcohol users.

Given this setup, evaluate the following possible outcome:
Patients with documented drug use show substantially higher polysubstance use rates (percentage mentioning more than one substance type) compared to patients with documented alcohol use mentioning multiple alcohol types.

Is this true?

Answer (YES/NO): YES